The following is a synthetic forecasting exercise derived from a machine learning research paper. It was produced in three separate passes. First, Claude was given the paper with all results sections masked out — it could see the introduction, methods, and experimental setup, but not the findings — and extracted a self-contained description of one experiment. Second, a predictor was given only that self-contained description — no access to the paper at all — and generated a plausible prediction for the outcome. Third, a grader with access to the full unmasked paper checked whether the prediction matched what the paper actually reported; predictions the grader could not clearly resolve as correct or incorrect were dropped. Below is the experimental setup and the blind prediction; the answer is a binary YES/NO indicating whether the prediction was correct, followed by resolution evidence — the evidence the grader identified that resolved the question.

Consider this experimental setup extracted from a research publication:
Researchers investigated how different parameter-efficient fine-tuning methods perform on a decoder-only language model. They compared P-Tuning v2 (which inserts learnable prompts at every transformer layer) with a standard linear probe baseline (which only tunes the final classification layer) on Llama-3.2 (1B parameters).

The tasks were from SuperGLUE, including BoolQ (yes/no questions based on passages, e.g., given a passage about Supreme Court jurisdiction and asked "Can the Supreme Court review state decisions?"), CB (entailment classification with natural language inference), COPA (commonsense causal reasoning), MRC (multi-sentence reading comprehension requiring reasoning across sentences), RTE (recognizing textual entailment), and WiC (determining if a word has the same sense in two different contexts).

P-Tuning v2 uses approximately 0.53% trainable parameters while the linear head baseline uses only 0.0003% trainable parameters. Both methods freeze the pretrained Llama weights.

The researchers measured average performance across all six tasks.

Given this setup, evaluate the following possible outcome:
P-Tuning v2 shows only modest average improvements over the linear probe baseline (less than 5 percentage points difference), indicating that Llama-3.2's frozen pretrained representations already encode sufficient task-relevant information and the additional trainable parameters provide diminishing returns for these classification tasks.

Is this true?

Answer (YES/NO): NO